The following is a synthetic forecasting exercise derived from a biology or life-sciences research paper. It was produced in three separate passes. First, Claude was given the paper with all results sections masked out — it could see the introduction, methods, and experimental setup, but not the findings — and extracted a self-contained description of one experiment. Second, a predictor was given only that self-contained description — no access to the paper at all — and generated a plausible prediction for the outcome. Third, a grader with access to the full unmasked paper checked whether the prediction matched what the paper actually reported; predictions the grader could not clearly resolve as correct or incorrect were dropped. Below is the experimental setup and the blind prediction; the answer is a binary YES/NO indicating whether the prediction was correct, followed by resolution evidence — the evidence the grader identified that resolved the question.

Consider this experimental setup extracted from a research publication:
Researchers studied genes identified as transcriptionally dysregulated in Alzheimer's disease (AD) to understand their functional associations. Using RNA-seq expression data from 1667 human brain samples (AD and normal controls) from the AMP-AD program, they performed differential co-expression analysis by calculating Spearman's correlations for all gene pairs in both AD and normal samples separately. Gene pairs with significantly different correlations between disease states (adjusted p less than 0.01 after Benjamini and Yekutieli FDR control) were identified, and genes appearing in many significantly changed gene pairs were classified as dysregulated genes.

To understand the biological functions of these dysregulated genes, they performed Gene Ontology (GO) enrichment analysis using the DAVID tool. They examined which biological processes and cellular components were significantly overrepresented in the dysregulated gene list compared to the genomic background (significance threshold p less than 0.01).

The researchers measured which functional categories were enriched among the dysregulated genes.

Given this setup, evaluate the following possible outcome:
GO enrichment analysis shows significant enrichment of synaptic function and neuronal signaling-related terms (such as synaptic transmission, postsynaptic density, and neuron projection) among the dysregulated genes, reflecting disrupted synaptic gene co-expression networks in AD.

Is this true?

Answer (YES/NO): YES